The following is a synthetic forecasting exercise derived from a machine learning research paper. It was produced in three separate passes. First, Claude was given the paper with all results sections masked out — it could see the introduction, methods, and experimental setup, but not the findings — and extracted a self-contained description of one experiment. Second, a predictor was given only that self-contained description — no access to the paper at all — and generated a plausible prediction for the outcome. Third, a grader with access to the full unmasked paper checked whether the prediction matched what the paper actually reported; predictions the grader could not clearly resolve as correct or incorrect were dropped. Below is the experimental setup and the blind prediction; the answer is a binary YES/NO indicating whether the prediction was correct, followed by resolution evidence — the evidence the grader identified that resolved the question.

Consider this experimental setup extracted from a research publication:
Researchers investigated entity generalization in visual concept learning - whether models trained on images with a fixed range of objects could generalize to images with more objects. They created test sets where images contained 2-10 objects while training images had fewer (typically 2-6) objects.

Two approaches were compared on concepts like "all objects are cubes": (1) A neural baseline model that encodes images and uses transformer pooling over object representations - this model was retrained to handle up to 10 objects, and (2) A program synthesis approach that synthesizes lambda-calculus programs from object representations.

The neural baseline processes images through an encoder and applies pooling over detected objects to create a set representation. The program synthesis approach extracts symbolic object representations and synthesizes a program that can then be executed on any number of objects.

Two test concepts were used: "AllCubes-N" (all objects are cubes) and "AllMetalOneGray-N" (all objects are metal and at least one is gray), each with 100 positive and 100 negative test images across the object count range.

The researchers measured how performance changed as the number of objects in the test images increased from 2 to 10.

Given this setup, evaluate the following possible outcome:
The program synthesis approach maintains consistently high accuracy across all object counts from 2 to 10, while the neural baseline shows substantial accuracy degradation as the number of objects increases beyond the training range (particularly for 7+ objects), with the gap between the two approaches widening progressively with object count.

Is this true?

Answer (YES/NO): YES